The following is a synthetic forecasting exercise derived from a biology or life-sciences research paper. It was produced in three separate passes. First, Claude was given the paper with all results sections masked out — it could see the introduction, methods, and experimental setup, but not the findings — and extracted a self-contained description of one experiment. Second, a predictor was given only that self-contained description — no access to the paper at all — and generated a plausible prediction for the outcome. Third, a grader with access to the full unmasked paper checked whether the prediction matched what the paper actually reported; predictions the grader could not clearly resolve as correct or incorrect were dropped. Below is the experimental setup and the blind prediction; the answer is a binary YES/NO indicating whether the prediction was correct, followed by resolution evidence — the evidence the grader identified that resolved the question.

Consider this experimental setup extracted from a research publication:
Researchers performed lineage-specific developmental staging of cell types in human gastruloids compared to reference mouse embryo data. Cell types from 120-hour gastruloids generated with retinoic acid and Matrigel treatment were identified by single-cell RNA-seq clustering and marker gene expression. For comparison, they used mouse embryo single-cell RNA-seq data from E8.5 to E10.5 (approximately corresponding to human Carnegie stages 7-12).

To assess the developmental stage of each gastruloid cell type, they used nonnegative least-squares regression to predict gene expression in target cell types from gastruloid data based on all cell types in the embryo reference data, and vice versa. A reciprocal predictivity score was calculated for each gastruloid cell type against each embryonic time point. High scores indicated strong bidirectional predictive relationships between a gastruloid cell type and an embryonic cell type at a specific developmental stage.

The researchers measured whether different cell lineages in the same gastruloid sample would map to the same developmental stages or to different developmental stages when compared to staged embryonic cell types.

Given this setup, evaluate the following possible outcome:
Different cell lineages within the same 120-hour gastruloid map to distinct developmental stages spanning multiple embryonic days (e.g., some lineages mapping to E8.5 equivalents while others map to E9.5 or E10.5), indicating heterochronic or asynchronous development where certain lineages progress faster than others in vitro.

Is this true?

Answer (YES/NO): YES